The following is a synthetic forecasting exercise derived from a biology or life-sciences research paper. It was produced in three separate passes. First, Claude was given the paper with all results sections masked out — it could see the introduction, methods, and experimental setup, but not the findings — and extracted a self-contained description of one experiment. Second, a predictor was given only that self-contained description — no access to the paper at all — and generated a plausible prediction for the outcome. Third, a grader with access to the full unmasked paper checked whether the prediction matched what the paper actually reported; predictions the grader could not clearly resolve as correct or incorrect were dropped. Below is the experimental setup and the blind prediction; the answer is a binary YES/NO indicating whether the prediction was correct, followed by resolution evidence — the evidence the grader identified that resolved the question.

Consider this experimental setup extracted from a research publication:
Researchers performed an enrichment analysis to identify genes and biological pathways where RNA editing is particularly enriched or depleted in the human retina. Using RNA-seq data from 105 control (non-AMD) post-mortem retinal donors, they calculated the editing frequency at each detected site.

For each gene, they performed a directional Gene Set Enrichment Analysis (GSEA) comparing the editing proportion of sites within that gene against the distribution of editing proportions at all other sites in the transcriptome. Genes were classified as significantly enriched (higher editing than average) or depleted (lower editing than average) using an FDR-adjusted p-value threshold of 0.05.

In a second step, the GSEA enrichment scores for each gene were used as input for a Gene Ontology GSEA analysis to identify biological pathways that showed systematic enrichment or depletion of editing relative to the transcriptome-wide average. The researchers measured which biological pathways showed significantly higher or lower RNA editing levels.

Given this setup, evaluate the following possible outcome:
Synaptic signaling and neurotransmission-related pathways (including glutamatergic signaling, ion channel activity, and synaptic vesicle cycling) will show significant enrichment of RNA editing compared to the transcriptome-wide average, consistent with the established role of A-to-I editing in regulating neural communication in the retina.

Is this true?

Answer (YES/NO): NO